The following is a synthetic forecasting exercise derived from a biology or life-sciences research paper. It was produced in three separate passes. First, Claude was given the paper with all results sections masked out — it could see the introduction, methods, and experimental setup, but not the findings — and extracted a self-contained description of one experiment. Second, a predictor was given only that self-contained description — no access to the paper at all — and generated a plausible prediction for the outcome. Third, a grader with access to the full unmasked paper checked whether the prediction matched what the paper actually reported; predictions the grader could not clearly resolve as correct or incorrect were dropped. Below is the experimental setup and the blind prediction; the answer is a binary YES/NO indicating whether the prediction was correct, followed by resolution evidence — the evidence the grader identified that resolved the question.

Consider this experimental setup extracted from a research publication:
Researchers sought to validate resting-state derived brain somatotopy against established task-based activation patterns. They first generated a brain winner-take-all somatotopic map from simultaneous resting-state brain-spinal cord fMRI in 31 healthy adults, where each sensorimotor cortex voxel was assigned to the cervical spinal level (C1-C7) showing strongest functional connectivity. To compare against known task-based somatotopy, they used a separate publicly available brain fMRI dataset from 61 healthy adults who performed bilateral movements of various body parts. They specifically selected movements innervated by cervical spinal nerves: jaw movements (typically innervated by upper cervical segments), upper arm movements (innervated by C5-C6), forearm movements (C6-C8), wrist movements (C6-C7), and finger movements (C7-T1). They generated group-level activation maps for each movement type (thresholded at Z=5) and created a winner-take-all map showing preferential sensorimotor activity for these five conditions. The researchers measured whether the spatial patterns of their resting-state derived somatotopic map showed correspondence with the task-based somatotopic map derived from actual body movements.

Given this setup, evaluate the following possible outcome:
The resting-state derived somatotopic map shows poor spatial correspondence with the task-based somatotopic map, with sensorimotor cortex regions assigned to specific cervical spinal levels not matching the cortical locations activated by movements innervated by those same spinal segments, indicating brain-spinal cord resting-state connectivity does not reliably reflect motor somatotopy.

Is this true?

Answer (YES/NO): NO